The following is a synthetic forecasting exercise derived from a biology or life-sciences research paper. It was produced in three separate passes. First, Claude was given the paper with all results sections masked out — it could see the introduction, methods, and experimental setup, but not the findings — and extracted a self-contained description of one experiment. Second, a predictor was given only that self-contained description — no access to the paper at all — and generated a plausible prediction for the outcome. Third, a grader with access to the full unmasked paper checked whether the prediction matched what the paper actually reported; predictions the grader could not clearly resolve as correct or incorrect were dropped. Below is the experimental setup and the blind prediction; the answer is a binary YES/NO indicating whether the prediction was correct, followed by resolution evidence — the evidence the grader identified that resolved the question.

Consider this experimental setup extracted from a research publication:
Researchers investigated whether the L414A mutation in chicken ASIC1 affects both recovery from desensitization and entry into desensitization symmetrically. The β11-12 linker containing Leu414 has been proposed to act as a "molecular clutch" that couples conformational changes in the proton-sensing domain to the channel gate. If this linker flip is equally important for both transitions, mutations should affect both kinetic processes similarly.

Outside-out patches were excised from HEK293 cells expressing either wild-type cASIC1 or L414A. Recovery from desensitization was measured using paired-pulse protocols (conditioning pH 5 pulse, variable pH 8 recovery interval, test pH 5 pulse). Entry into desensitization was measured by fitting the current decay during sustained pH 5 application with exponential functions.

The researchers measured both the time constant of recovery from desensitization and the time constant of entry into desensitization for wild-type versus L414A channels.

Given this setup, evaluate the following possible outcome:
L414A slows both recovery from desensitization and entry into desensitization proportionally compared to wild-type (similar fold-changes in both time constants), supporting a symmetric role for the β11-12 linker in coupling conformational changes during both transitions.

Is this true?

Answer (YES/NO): NO